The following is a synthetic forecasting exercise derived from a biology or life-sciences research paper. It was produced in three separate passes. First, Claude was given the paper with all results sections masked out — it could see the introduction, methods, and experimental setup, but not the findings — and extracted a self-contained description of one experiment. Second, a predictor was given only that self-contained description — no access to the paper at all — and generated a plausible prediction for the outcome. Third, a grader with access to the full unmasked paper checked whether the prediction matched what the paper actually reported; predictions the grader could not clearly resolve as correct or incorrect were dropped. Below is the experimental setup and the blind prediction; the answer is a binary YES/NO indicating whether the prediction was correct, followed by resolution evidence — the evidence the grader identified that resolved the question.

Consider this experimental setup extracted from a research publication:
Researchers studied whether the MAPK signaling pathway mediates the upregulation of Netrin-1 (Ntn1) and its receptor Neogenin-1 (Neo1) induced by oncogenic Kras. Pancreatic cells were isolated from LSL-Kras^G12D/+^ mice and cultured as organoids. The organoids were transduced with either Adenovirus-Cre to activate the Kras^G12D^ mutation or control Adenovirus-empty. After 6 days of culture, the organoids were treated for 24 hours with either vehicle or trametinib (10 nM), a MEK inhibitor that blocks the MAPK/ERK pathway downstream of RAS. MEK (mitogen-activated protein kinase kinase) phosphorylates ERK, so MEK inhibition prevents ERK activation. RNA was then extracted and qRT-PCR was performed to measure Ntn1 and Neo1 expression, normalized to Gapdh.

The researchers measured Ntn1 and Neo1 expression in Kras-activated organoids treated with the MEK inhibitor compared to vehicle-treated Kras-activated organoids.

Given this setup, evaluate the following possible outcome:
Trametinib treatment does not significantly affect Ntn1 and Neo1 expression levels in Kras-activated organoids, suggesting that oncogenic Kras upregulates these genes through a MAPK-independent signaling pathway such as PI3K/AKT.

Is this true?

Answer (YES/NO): NO